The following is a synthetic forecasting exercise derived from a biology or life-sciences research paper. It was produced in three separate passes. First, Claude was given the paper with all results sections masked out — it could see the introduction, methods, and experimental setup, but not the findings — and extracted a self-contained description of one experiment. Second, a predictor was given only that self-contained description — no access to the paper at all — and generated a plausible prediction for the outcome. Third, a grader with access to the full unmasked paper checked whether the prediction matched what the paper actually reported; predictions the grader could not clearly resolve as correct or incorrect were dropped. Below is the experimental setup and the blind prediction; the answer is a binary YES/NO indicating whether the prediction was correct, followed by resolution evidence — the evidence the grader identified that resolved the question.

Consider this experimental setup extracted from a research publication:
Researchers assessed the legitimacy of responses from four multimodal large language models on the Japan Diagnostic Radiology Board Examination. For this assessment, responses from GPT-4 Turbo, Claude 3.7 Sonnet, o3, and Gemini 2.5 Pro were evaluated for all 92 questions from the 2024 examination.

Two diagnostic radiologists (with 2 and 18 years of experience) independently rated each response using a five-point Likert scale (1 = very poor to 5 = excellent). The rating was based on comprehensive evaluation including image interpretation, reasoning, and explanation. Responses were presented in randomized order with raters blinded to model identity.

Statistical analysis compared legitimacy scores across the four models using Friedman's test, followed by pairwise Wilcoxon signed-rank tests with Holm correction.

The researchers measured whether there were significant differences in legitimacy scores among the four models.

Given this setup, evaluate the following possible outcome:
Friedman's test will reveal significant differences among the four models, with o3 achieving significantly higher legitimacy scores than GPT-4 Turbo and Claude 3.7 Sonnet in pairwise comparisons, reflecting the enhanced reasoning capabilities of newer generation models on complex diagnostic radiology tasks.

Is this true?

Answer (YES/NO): YES